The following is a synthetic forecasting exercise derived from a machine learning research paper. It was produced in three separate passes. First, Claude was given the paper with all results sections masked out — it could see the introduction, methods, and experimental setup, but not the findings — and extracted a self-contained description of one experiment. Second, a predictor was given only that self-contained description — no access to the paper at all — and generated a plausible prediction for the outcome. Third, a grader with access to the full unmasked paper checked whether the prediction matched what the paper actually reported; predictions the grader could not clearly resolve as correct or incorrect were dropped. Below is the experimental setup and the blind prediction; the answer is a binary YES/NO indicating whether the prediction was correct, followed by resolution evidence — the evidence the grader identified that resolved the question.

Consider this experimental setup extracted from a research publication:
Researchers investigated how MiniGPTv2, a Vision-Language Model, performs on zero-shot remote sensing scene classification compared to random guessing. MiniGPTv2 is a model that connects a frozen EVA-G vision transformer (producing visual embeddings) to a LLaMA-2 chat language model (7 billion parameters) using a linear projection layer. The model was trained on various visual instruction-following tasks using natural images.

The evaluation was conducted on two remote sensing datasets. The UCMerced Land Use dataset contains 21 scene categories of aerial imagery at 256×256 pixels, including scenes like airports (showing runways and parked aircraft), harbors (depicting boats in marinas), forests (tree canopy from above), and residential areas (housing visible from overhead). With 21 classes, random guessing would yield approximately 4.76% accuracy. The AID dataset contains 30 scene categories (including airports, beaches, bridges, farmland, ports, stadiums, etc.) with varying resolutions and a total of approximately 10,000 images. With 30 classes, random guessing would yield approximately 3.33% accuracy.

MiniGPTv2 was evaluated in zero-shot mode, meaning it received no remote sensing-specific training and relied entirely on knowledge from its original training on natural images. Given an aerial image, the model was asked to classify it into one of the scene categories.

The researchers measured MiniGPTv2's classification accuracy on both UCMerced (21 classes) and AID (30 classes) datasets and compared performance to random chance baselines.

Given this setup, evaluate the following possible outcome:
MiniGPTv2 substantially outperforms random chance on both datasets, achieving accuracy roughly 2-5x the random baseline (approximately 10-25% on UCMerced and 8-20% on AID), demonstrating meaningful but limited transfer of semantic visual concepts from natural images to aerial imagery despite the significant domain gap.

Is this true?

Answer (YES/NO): NO